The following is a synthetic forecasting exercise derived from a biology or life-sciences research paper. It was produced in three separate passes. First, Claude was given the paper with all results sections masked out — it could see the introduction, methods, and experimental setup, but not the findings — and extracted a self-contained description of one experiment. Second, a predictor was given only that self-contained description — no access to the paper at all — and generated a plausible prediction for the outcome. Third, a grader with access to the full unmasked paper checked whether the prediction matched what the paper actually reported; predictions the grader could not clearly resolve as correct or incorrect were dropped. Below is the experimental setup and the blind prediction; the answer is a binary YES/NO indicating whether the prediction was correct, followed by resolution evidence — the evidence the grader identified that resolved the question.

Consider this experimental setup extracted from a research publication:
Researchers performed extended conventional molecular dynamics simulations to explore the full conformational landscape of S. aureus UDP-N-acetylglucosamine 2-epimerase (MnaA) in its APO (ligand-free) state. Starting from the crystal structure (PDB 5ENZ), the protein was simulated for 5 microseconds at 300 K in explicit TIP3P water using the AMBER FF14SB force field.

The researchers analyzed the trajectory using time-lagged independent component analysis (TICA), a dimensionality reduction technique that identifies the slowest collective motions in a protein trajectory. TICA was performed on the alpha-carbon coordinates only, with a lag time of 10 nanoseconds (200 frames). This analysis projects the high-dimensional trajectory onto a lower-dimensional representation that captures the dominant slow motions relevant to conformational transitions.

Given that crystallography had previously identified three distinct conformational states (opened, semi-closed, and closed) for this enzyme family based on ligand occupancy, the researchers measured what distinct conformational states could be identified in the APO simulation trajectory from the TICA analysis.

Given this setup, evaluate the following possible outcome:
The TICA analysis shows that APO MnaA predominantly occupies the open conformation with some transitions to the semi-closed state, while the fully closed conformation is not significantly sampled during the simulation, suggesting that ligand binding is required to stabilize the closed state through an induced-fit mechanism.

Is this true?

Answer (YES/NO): YES